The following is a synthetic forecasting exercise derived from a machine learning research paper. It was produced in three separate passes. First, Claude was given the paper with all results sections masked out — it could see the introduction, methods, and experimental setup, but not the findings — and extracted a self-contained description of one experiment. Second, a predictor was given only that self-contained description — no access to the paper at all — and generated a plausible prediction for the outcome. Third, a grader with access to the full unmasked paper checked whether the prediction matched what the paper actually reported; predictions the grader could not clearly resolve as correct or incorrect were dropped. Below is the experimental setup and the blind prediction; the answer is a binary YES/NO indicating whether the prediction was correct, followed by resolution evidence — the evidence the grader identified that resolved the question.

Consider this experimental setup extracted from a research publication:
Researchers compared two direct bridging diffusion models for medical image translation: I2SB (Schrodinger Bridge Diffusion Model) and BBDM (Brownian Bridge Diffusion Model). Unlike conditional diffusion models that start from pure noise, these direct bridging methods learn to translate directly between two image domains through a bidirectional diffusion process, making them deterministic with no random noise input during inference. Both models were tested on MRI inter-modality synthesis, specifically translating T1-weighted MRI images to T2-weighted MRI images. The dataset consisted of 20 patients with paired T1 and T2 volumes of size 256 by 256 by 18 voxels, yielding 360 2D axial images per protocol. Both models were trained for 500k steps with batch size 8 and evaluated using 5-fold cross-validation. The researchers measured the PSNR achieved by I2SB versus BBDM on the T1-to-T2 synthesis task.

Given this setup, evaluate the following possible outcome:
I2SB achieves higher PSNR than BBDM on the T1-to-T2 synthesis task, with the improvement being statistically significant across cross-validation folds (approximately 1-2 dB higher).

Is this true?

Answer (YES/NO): NO